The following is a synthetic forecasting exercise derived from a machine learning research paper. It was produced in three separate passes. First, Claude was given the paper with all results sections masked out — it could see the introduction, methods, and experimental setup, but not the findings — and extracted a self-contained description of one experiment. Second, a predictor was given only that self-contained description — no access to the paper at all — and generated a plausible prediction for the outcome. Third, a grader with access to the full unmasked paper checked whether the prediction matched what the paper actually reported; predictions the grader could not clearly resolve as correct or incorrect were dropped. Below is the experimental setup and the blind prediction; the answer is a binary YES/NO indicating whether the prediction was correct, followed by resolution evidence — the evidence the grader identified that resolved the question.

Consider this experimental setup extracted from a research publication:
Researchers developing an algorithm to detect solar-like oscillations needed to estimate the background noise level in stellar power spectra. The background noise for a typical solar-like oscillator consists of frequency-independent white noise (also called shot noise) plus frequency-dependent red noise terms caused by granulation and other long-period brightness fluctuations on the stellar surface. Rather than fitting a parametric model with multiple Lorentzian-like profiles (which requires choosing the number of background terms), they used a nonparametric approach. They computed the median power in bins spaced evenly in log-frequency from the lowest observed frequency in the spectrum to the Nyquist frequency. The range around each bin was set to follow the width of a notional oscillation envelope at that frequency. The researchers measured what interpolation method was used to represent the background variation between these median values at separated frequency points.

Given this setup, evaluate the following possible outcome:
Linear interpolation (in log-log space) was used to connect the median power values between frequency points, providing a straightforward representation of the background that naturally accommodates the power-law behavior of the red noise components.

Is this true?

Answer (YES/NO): NO